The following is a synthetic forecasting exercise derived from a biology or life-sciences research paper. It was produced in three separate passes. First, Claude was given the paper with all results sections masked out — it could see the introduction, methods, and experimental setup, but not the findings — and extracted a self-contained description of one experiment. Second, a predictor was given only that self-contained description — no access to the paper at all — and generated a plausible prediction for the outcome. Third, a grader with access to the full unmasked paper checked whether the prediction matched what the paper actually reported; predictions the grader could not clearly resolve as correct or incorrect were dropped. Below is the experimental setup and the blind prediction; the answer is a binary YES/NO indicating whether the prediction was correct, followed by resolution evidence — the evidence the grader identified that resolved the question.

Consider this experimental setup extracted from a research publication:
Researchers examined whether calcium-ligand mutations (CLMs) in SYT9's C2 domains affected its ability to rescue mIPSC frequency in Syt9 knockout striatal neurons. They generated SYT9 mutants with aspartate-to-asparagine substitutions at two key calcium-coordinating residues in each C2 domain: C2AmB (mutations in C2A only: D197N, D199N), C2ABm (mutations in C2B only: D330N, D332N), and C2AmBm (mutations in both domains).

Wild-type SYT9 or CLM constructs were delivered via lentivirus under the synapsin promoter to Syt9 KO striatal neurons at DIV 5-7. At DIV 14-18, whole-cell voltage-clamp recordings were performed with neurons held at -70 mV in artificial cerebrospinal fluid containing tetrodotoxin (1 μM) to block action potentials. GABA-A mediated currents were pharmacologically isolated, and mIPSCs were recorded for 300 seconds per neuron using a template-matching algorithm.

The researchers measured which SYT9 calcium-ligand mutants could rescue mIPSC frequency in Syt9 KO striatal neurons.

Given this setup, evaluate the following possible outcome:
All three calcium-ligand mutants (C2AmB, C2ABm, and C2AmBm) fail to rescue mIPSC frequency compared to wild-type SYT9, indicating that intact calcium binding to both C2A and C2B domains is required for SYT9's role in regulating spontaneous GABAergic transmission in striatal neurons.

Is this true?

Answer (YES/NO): NO